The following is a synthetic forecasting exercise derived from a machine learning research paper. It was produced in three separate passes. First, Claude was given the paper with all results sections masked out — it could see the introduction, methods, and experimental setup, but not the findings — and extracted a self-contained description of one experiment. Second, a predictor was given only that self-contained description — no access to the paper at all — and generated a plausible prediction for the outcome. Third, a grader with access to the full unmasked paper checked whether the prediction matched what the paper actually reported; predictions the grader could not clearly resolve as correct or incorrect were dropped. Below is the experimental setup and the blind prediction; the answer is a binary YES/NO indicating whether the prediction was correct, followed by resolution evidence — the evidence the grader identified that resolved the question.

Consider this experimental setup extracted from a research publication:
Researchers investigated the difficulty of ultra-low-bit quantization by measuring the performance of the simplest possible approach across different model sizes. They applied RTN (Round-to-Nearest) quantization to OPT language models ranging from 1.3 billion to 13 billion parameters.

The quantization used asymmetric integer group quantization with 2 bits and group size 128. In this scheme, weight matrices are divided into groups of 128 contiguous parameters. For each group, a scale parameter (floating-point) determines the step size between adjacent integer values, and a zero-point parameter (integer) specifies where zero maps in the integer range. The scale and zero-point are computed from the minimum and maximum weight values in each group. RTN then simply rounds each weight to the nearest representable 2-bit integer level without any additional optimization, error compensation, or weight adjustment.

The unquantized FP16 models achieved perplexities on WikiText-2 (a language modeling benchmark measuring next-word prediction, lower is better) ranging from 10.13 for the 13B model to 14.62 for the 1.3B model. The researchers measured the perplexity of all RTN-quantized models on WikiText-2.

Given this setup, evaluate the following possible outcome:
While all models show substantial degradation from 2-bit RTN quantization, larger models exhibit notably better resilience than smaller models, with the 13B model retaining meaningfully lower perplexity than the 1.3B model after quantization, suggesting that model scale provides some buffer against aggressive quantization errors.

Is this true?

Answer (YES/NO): NO